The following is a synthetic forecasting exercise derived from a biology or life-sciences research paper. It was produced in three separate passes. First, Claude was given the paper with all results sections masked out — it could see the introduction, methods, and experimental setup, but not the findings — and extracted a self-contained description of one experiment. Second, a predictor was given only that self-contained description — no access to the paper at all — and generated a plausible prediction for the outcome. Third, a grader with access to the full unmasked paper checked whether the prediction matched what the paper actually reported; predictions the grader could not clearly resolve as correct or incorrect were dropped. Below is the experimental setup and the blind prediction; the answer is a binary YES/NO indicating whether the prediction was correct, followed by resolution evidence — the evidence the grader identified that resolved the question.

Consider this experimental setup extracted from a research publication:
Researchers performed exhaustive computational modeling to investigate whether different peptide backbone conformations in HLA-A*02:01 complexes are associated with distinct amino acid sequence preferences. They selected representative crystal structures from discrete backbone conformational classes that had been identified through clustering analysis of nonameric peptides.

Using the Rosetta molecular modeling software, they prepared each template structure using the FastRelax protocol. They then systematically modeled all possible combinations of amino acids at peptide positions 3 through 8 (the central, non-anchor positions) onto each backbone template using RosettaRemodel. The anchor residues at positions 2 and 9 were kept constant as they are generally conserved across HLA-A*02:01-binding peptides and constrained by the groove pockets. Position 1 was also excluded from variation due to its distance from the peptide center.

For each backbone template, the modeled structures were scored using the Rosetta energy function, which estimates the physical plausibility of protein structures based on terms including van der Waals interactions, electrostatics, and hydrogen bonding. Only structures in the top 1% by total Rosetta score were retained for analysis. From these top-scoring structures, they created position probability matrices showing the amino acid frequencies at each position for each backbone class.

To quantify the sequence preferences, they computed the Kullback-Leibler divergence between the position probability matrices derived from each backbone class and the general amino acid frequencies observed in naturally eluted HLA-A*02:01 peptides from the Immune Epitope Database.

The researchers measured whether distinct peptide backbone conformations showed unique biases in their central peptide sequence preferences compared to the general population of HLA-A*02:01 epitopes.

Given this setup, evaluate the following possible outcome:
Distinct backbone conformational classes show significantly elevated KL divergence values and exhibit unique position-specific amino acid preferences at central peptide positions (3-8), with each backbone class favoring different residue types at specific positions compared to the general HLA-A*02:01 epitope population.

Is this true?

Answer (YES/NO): YES